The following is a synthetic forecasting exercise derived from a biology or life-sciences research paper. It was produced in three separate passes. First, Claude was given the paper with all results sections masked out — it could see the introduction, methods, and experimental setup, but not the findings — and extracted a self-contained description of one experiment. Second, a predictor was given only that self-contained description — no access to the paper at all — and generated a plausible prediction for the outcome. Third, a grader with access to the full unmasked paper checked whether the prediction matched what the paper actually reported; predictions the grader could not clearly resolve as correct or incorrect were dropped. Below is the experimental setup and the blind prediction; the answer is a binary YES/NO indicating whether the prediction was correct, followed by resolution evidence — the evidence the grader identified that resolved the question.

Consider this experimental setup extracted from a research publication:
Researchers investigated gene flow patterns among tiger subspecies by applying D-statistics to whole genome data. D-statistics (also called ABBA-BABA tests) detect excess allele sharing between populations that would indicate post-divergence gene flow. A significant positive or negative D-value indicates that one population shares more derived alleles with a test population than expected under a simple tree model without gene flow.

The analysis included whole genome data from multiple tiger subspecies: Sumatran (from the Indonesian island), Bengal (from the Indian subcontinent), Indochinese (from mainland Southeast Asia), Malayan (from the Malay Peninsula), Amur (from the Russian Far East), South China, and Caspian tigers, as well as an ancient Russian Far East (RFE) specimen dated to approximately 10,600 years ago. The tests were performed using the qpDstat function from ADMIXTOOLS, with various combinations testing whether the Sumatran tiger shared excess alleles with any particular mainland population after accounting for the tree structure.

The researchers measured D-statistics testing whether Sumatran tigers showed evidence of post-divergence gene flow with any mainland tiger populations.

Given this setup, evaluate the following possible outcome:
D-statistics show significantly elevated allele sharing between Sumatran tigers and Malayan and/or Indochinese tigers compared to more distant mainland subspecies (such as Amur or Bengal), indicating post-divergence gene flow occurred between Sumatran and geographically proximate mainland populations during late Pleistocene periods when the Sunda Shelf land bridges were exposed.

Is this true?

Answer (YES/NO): YES